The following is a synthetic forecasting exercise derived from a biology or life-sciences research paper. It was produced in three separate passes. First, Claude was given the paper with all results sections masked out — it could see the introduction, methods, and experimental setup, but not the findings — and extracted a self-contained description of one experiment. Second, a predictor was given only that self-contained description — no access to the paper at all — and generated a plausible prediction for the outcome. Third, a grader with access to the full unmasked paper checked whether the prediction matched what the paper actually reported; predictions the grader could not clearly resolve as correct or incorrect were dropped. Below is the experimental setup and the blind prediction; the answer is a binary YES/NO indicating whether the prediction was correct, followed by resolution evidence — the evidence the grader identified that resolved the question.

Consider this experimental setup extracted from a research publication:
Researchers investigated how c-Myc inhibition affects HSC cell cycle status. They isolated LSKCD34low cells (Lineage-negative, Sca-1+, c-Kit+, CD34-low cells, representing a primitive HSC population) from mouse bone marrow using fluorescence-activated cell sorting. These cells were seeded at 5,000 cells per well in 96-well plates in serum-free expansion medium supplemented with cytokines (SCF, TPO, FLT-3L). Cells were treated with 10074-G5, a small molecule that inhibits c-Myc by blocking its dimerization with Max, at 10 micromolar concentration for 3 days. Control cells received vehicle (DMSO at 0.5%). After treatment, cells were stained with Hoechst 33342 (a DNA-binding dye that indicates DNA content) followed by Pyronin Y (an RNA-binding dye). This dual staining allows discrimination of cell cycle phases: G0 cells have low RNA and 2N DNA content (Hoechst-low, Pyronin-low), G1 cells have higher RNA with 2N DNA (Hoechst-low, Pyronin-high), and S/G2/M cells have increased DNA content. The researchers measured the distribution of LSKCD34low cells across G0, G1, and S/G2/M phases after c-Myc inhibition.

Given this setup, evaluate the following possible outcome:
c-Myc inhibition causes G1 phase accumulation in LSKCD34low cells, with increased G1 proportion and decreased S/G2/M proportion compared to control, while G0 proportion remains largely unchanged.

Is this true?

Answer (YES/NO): NO